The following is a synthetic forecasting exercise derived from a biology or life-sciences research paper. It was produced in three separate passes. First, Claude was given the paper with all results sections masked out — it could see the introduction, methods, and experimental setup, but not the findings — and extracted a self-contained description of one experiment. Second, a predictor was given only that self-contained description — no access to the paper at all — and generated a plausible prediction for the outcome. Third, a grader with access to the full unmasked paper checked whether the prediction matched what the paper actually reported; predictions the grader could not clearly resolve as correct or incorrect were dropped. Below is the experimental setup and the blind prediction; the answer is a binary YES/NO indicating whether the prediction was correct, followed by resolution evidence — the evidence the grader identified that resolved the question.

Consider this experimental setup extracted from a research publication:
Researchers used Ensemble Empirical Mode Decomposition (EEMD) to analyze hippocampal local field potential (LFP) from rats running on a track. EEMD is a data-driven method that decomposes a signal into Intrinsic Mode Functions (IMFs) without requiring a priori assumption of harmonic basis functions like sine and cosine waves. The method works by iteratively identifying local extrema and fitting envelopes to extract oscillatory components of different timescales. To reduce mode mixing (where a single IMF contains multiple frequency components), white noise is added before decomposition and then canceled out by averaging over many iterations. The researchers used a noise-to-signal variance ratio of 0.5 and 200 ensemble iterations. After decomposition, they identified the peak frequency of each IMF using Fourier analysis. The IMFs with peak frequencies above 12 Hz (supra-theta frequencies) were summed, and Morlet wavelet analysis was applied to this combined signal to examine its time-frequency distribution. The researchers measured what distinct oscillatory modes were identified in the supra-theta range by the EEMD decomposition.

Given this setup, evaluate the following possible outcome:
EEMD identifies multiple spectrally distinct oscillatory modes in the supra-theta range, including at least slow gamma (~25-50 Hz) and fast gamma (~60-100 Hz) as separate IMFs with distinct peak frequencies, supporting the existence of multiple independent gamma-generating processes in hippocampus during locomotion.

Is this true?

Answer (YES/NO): NO